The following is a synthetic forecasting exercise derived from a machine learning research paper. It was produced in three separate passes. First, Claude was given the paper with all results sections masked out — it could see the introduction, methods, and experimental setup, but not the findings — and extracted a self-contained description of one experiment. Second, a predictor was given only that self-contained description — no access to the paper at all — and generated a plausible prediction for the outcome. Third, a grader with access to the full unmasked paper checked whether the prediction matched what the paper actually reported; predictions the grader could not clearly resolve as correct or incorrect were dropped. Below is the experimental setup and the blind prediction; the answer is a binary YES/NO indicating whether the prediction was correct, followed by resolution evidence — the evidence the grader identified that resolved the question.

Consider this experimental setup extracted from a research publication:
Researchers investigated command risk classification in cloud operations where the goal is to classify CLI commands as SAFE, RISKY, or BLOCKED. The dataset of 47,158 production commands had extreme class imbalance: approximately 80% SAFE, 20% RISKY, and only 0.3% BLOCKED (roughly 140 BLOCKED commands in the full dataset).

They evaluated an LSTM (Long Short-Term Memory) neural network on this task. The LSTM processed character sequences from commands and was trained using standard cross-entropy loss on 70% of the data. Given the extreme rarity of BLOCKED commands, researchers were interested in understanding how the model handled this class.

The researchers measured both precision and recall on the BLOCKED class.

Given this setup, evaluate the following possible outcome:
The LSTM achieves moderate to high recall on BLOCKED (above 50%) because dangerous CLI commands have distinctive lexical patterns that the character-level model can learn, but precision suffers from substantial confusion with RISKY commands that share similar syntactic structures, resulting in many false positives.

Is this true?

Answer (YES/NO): NO